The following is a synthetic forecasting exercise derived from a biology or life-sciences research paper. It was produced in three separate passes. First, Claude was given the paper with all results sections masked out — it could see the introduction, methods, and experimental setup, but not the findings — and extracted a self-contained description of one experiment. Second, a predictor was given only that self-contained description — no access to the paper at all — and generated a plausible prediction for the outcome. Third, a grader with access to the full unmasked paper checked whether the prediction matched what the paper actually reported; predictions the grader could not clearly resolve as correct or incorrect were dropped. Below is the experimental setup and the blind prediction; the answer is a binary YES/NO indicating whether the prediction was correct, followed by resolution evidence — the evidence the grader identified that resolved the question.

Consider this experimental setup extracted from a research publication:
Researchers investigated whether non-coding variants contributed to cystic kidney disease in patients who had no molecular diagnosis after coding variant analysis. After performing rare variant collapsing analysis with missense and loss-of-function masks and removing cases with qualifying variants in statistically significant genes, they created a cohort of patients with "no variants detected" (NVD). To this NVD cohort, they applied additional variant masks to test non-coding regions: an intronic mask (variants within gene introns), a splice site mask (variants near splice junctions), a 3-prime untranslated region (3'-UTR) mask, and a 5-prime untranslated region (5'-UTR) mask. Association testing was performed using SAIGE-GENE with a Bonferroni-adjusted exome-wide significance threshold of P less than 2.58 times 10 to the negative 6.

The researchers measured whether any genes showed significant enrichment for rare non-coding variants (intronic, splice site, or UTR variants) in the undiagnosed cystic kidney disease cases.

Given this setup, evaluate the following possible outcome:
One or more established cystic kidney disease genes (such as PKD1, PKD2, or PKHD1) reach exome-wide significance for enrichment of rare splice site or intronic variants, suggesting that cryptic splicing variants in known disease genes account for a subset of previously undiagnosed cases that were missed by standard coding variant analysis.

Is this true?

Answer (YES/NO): YES